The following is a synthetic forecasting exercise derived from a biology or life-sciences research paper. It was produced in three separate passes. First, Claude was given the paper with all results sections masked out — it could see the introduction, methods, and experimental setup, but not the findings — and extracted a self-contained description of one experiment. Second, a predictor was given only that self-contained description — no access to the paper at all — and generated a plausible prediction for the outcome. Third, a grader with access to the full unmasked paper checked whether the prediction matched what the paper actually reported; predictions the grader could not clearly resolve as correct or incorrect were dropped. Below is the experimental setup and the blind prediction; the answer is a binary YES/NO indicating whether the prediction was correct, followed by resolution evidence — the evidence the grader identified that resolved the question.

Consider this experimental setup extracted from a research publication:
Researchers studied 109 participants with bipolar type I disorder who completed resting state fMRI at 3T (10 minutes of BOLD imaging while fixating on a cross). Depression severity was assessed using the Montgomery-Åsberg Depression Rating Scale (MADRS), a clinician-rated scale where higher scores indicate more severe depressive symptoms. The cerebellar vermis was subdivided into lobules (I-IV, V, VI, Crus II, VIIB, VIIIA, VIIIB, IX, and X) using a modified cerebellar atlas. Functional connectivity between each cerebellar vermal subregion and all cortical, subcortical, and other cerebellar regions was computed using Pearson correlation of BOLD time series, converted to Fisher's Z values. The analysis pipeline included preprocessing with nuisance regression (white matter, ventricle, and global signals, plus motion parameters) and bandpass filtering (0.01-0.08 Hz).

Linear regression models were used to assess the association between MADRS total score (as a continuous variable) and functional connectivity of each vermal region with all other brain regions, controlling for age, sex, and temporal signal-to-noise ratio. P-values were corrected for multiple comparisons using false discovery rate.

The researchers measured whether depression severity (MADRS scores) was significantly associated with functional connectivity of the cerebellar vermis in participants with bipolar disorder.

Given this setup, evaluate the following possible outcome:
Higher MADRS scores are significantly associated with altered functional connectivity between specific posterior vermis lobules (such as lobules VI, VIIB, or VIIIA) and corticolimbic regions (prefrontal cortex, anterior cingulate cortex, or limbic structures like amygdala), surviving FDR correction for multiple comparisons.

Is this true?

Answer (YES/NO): NO